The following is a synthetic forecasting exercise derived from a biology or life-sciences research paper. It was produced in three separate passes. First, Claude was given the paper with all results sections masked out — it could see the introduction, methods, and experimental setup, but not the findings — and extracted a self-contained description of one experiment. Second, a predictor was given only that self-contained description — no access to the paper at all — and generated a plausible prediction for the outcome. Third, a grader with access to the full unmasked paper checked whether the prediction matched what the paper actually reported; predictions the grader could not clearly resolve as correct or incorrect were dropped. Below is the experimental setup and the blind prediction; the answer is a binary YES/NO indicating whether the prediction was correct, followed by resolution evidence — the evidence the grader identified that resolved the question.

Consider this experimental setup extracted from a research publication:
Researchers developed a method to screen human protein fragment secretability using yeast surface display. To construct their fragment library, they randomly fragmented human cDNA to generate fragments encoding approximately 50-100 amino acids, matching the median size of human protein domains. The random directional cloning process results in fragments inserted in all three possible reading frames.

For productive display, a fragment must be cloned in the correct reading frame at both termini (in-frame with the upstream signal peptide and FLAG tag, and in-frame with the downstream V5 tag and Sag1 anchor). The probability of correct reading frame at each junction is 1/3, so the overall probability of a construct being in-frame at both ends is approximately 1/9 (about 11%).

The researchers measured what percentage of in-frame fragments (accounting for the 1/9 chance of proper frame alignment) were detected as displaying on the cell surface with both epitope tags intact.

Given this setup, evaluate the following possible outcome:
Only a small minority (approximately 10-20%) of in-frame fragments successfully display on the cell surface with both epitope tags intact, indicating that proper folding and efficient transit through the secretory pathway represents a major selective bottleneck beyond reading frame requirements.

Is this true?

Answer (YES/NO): YES